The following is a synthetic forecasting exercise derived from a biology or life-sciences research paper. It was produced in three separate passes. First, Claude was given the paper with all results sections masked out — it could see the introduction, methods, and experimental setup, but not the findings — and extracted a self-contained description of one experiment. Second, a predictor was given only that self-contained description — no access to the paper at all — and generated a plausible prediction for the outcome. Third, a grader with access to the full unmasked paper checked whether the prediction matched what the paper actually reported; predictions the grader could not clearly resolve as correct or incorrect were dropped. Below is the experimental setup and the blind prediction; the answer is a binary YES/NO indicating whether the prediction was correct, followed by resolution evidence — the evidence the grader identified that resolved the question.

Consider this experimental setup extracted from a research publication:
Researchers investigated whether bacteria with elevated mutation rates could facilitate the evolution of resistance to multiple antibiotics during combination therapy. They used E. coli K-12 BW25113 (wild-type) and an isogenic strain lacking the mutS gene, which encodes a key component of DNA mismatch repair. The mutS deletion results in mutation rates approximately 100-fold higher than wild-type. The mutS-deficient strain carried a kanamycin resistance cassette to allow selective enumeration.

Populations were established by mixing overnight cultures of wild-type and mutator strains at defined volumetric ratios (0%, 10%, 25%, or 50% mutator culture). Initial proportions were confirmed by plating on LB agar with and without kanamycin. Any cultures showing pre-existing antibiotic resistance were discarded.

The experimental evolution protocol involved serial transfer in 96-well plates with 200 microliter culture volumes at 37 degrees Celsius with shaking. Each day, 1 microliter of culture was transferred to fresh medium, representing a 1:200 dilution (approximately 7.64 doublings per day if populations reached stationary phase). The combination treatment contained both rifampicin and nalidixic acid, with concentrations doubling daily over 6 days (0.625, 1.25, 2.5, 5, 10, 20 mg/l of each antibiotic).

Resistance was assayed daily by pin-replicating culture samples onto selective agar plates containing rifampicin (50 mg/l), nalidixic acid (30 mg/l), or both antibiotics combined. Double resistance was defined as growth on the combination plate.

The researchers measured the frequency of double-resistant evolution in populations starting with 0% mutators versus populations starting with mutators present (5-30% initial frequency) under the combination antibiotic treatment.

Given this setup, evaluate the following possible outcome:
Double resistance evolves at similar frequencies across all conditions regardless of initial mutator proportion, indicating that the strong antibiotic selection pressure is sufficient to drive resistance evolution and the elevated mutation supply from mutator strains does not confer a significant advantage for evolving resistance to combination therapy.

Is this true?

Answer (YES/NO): NO